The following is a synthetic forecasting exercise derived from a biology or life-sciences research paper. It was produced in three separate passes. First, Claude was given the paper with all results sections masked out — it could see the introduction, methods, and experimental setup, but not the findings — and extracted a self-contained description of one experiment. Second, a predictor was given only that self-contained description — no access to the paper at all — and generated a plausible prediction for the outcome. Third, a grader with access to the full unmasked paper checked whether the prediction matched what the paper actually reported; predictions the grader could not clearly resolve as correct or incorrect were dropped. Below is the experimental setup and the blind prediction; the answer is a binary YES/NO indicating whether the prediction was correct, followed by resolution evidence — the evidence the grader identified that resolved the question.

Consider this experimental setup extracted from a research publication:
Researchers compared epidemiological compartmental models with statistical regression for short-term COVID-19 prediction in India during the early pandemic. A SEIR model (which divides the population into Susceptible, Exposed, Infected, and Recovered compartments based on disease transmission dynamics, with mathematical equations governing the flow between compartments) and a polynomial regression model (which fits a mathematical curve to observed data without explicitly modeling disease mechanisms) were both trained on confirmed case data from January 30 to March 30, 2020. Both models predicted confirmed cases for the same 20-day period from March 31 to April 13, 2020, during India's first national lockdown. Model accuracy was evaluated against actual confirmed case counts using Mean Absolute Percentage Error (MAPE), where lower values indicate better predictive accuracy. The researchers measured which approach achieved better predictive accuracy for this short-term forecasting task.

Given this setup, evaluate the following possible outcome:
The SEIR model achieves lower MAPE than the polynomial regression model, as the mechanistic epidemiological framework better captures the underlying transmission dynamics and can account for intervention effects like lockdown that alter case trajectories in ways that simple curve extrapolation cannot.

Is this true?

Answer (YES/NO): NO